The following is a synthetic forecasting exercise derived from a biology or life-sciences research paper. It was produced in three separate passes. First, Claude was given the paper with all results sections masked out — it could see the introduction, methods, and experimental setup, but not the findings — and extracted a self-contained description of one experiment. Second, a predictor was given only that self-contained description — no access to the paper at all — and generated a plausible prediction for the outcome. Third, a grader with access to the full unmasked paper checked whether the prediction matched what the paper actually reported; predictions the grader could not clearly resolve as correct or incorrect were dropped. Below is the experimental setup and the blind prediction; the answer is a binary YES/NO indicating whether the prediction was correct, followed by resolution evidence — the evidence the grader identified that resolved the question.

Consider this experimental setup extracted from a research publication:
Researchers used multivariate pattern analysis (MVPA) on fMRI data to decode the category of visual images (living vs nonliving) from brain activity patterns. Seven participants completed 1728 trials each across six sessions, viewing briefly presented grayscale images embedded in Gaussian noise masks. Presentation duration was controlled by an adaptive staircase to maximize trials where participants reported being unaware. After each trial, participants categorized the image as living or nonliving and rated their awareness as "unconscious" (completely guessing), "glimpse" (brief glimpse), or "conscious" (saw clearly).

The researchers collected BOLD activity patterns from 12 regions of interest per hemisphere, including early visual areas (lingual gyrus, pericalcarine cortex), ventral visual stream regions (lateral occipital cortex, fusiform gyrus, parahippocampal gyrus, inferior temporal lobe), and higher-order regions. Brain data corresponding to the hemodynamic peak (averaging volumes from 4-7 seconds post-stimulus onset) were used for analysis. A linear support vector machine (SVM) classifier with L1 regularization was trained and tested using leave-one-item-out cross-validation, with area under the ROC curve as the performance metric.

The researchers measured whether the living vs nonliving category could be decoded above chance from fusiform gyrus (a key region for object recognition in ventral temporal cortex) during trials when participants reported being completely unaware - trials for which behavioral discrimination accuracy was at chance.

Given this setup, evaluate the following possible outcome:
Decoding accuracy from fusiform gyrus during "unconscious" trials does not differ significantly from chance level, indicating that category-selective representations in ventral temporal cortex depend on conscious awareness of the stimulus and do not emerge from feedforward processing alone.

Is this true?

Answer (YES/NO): NO